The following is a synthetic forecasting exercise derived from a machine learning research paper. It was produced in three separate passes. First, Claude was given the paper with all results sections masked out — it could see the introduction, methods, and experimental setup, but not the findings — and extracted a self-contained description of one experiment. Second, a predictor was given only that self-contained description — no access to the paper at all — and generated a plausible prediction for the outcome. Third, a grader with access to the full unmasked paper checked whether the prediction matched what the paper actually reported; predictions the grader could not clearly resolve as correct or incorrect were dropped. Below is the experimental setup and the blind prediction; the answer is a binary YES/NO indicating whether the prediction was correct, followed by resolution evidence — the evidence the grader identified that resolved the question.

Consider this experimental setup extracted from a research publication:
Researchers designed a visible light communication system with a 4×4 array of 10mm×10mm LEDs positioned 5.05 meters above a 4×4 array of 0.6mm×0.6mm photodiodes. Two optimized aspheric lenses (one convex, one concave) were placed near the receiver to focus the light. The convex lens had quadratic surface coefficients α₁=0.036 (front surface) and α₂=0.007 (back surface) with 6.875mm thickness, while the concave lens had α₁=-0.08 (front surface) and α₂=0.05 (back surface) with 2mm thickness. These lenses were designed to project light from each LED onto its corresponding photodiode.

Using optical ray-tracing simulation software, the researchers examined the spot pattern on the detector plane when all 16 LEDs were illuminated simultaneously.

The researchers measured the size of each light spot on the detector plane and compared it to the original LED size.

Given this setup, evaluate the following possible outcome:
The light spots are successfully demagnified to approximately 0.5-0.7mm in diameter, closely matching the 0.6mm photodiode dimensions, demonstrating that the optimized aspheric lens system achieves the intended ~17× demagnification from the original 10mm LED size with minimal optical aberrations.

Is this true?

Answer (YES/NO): NO